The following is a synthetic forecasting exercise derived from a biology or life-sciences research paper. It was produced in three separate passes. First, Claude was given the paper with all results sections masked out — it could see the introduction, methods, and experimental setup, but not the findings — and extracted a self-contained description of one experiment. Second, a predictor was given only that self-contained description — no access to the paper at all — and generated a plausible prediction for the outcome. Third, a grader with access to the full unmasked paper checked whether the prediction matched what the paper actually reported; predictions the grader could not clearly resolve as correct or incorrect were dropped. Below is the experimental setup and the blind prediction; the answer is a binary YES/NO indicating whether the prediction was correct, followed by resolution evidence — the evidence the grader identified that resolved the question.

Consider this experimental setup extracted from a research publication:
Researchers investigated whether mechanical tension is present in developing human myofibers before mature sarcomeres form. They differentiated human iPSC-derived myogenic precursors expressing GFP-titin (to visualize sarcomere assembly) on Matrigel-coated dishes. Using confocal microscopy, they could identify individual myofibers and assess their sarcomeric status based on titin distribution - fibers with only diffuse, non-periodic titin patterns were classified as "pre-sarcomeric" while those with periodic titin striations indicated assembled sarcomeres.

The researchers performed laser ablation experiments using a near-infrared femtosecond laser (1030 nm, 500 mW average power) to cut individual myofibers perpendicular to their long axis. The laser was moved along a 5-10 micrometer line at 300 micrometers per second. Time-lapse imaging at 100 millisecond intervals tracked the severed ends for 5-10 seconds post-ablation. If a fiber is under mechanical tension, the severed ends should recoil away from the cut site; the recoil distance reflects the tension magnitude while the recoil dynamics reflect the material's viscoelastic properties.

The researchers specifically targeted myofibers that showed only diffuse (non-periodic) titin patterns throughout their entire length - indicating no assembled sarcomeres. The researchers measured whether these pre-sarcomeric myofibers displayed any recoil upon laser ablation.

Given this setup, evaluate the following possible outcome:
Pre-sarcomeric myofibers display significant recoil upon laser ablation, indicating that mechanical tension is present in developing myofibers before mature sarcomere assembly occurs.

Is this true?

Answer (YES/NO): YES